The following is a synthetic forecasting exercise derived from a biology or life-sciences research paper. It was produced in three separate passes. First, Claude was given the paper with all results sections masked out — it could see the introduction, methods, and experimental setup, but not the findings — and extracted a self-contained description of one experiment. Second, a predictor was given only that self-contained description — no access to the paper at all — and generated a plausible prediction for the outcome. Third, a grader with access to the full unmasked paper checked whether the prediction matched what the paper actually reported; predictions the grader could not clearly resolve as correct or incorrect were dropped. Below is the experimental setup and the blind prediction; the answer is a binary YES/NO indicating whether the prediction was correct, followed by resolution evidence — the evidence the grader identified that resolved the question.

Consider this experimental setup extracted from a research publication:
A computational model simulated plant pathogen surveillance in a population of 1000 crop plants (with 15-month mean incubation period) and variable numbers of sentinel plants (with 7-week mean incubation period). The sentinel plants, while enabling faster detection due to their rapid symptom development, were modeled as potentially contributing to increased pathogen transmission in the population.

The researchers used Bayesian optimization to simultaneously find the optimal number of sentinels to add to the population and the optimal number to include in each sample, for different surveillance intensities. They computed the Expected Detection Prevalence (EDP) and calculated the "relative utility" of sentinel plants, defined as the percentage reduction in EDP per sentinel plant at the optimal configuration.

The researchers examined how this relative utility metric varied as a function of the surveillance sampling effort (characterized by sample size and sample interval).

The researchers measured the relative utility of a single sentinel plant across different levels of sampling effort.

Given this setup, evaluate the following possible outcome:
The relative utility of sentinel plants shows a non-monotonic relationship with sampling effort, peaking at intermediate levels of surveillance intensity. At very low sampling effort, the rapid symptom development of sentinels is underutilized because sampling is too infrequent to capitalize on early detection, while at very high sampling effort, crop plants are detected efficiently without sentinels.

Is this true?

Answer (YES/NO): NO